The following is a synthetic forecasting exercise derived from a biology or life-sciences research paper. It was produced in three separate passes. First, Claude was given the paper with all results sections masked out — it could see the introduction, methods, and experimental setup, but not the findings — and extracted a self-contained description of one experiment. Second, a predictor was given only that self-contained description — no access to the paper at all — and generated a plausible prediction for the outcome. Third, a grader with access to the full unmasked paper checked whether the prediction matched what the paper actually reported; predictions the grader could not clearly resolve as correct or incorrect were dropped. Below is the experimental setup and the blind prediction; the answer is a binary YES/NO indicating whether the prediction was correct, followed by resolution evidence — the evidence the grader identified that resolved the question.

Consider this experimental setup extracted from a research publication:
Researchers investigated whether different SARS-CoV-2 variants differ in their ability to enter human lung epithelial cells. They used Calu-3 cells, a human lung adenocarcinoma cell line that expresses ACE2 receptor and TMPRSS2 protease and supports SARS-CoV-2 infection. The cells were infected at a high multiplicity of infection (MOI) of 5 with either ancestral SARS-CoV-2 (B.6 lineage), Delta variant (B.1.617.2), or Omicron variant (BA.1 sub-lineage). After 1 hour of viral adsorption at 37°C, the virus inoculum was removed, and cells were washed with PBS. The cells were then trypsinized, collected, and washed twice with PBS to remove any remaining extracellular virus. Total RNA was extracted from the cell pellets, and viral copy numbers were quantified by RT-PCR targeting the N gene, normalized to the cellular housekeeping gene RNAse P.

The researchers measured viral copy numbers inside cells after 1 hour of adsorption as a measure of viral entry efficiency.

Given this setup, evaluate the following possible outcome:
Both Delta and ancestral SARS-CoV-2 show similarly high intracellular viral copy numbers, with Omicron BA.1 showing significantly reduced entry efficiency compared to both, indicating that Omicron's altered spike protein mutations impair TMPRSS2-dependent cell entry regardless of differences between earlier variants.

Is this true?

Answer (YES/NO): NO